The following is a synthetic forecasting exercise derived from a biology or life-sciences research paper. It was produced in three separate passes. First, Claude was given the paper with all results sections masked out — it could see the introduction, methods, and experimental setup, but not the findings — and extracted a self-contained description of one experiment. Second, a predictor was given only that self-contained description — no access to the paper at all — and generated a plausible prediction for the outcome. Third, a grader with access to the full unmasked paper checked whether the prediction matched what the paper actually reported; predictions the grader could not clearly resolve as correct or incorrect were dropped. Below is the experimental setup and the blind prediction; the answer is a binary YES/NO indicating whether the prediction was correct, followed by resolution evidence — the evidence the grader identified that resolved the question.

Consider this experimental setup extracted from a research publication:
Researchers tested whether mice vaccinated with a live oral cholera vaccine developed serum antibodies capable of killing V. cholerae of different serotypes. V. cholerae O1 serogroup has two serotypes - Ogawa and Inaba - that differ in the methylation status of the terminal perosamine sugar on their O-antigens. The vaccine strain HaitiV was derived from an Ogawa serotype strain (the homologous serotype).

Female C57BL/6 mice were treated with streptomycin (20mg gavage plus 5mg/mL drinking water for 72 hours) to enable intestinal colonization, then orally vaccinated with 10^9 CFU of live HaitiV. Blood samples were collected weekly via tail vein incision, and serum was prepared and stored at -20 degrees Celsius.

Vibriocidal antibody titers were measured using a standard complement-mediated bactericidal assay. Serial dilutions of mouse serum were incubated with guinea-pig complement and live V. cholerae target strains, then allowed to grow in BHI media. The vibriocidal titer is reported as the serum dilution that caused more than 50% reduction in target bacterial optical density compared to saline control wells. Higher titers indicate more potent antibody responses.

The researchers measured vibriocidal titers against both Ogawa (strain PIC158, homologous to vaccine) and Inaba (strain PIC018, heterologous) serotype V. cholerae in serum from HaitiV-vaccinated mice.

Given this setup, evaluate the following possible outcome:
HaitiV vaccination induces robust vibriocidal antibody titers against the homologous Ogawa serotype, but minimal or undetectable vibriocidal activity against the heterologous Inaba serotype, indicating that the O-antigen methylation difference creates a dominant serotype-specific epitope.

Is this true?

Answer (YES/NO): NO